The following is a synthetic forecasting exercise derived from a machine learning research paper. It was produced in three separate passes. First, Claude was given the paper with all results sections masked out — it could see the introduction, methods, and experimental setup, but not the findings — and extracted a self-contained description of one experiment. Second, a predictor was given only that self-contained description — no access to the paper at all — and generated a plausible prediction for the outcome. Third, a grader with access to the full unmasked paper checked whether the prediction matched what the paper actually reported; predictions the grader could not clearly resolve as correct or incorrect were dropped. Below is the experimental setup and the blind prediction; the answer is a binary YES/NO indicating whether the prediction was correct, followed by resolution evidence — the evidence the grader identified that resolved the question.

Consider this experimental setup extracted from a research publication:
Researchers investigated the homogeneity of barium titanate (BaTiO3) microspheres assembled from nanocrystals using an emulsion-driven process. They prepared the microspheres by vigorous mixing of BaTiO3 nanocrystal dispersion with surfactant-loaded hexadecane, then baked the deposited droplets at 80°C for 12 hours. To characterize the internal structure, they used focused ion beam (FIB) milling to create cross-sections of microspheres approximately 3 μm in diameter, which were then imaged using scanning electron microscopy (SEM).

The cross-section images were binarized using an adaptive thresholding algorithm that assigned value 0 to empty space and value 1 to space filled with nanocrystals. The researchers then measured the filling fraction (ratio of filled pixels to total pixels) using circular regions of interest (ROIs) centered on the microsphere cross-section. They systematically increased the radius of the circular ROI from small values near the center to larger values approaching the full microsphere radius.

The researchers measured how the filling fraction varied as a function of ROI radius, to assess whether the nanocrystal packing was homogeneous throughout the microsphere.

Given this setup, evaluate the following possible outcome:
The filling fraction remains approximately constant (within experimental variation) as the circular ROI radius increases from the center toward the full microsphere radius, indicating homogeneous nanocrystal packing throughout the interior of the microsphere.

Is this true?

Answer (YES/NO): YES